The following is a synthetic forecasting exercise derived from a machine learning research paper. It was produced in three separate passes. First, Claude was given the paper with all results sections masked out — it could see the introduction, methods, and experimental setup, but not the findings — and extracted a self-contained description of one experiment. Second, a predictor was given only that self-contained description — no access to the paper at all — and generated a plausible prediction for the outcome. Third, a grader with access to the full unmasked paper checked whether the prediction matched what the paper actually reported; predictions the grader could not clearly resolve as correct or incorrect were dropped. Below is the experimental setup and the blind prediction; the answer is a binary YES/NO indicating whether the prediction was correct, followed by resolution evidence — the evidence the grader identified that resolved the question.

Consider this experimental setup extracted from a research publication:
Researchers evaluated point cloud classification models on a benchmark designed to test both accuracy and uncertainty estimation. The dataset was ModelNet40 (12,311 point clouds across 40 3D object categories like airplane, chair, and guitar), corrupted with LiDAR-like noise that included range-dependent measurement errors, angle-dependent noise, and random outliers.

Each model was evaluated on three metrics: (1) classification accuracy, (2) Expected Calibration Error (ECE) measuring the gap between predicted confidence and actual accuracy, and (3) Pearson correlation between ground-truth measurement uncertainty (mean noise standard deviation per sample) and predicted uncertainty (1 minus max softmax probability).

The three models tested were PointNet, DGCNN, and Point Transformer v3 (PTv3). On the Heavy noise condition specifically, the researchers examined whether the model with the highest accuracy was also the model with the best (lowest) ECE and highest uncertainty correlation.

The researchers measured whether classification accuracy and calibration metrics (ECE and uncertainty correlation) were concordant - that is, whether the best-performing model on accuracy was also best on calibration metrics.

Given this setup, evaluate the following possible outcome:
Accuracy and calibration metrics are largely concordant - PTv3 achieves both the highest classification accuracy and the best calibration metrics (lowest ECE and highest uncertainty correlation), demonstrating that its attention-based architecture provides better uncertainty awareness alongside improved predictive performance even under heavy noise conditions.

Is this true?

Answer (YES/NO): NO